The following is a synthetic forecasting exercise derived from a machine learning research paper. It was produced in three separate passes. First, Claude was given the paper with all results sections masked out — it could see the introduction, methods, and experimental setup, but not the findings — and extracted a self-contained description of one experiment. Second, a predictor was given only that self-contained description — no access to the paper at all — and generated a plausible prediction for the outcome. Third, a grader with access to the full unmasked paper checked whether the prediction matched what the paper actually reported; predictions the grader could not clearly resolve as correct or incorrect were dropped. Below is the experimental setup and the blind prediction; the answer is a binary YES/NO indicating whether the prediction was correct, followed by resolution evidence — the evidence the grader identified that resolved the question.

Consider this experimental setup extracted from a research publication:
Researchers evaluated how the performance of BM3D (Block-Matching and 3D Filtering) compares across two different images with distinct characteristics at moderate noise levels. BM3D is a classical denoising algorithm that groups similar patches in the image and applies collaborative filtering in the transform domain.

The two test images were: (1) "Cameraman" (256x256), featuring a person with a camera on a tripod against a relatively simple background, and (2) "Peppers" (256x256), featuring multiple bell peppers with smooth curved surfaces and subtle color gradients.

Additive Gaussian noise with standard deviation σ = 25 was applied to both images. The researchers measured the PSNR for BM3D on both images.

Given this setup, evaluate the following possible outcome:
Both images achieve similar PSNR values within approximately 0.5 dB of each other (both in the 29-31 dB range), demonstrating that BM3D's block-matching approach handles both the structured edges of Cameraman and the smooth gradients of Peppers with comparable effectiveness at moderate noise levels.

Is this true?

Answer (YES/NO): NO